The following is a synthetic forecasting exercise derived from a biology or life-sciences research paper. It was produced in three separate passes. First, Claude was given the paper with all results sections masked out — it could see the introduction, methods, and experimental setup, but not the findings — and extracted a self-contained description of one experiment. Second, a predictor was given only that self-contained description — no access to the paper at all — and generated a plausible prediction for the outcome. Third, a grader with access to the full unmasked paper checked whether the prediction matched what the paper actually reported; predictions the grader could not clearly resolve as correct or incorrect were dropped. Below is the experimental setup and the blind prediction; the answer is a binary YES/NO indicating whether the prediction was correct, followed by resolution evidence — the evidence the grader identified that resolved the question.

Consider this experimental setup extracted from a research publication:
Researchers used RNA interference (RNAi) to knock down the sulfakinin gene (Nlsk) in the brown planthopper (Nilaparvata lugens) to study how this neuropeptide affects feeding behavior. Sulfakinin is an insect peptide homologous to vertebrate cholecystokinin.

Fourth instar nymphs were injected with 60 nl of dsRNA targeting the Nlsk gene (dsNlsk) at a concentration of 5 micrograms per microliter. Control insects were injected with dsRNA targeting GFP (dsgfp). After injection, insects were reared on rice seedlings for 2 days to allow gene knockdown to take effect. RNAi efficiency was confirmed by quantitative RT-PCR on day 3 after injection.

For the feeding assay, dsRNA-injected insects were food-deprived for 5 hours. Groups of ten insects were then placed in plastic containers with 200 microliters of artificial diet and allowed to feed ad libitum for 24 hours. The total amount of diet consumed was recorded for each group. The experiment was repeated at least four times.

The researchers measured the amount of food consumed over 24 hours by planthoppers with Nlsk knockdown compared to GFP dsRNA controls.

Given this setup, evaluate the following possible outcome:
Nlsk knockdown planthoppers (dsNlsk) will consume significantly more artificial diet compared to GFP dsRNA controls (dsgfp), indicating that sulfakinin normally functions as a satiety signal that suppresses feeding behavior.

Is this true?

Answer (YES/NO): YES